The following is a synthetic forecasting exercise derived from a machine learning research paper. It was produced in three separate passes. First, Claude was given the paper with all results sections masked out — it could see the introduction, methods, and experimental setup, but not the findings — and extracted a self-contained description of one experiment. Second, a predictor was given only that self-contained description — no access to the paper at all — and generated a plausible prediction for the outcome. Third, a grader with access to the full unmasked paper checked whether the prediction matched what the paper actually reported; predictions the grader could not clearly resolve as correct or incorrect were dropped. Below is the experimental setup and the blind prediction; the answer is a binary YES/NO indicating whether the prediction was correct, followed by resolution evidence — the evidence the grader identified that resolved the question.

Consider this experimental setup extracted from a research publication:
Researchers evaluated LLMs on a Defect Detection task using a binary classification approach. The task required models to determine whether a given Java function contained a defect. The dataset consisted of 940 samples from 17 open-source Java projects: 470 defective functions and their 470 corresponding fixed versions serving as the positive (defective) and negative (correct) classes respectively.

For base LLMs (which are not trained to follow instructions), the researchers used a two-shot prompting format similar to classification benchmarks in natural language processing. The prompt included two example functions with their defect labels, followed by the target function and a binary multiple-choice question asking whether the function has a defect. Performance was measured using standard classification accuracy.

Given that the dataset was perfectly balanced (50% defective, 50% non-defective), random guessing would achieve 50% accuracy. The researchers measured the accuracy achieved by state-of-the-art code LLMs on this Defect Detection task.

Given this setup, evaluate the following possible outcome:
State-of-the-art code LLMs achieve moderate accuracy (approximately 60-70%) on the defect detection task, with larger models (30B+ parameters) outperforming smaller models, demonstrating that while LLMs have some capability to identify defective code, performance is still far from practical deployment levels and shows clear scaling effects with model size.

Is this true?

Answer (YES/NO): NO